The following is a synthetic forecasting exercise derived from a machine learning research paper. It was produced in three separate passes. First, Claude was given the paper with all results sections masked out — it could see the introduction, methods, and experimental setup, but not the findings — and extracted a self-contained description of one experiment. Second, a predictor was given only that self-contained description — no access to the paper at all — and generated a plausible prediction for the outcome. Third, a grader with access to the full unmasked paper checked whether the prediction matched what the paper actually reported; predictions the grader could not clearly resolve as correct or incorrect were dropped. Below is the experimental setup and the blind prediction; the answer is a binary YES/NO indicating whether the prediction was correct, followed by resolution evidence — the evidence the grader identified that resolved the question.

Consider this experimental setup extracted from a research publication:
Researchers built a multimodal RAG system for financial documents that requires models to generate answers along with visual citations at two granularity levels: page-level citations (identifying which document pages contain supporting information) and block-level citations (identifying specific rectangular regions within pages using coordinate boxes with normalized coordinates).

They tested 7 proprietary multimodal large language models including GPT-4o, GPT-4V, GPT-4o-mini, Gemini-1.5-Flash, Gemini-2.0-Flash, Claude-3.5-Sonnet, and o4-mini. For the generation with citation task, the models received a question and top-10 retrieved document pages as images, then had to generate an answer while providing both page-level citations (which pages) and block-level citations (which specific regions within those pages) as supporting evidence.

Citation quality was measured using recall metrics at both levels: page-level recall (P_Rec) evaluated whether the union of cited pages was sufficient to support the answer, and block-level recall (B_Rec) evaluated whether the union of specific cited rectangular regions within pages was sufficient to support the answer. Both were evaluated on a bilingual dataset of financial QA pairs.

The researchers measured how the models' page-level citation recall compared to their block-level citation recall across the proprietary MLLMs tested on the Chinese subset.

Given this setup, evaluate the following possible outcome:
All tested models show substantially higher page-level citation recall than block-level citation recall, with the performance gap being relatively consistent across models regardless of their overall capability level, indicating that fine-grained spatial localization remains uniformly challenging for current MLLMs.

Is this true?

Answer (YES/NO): NO